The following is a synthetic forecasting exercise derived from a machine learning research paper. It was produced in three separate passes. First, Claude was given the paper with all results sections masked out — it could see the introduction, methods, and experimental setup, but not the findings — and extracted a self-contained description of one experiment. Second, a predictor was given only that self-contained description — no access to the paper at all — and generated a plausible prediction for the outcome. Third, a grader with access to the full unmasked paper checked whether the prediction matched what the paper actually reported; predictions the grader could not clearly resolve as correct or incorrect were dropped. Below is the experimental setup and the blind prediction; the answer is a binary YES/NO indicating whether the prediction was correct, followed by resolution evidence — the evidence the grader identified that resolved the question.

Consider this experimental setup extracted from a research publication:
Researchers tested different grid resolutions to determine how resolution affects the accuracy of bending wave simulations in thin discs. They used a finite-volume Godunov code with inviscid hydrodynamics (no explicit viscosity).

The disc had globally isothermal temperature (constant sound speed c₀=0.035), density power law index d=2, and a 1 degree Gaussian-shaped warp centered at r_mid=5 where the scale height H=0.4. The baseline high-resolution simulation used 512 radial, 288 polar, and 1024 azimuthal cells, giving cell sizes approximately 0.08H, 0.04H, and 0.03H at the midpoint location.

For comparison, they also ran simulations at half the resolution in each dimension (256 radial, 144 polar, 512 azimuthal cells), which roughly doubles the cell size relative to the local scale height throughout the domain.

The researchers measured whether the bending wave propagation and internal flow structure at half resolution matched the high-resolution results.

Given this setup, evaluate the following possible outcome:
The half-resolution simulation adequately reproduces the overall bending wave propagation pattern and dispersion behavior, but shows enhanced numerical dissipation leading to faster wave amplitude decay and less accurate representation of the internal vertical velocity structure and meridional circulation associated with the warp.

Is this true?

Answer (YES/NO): NO